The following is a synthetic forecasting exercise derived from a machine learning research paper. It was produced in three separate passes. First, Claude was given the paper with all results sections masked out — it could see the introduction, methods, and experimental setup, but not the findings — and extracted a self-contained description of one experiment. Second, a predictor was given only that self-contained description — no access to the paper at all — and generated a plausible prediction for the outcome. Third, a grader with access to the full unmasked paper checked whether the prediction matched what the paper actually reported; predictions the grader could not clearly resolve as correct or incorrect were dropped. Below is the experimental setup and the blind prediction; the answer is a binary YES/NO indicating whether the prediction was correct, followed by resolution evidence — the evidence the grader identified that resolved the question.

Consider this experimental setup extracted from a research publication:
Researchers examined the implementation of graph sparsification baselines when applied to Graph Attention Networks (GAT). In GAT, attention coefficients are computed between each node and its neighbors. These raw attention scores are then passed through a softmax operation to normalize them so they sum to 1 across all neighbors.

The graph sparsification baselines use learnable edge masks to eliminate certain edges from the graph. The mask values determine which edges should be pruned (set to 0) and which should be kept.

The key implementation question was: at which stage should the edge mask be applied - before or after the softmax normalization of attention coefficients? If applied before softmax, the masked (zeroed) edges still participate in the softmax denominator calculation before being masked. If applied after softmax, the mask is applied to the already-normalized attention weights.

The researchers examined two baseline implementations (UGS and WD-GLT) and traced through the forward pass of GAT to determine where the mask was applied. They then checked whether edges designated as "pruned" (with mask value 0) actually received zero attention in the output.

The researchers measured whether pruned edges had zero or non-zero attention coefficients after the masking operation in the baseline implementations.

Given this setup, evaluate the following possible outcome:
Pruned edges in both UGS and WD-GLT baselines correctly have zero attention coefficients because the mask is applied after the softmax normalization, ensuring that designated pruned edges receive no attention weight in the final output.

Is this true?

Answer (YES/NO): NO